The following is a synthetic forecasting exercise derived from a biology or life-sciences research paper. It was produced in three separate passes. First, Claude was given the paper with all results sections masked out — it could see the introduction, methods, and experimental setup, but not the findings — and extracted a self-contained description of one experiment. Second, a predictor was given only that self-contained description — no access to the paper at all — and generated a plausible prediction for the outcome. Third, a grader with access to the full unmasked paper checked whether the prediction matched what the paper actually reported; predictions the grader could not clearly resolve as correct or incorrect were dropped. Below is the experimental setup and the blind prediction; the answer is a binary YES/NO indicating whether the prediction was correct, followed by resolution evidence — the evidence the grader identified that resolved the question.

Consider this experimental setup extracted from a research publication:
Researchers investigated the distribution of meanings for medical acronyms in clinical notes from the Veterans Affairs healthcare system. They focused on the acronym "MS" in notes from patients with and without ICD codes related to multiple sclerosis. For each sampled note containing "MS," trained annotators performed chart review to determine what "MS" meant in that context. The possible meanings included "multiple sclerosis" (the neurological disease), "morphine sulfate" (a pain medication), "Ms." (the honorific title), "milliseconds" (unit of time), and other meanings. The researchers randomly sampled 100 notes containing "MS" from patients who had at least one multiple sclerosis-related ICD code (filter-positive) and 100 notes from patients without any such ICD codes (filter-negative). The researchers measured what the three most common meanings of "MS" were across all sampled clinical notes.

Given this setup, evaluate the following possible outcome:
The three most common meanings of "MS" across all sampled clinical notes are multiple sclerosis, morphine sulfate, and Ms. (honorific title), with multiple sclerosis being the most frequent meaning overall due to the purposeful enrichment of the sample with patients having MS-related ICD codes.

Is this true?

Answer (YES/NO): NO